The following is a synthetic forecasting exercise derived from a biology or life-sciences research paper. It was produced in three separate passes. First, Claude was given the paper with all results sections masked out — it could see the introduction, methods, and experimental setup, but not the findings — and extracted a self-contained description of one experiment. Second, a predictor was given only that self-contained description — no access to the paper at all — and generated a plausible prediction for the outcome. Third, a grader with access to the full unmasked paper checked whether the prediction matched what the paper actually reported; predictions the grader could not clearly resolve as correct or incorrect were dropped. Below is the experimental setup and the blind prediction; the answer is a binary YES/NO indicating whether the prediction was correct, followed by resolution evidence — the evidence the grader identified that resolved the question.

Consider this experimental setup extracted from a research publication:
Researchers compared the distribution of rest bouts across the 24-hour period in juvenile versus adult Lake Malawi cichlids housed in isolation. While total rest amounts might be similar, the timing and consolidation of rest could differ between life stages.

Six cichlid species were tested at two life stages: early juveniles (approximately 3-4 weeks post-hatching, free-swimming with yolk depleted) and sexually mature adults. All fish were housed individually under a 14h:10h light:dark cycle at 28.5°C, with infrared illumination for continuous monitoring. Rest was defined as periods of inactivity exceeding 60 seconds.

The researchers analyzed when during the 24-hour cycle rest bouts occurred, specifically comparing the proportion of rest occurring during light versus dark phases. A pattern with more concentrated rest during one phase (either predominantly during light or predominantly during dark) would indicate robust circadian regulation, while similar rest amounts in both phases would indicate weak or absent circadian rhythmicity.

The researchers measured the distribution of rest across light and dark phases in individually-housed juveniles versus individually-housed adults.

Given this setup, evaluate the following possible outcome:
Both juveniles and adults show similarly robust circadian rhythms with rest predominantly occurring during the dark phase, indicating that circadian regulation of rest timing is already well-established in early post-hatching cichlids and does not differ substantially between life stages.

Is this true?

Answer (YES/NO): NO